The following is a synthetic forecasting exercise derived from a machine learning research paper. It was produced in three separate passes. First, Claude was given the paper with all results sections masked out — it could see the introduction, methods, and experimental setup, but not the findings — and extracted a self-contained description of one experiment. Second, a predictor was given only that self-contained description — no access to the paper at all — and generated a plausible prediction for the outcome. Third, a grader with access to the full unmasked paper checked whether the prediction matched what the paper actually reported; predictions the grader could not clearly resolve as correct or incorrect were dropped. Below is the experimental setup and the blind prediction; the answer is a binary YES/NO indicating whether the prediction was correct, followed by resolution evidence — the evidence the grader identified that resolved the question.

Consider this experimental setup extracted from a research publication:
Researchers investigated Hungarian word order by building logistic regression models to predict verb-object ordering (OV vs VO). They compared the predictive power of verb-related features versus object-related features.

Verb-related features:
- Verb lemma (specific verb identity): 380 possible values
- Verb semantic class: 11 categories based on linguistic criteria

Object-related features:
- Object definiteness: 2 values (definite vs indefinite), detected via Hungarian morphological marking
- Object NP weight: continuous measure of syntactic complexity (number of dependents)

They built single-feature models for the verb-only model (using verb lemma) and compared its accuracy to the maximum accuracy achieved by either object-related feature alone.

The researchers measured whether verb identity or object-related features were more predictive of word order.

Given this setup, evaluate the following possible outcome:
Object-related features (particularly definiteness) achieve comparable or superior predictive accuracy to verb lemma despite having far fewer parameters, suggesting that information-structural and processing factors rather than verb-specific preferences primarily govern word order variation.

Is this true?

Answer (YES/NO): NO